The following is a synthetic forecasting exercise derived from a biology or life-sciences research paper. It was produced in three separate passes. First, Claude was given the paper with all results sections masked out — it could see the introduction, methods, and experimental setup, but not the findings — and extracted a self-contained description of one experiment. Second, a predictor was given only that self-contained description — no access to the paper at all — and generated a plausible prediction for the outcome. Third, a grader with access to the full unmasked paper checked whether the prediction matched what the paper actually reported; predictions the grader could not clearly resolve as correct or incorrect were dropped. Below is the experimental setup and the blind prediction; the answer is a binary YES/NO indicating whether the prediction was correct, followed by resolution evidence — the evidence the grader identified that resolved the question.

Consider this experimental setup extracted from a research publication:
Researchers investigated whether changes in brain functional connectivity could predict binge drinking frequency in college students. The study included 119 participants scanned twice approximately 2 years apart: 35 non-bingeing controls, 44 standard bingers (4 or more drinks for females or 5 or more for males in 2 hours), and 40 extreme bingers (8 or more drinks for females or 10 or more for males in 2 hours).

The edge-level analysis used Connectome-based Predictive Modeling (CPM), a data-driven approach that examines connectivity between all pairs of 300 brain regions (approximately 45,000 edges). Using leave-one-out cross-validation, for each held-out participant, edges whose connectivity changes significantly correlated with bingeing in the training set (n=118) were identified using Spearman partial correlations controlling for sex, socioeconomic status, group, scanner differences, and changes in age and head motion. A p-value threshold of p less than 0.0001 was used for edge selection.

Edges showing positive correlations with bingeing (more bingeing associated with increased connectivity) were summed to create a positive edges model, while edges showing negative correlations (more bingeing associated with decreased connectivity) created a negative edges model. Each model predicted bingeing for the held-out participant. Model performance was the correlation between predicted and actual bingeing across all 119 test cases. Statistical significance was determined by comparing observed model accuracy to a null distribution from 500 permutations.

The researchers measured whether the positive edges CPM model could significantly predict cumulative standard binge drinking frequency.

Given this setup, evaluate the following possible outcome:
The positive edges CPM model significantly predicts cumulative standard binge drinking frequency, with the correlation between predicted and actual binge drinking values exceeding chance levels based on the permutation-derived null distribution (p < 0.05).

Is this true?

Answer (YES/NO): NO